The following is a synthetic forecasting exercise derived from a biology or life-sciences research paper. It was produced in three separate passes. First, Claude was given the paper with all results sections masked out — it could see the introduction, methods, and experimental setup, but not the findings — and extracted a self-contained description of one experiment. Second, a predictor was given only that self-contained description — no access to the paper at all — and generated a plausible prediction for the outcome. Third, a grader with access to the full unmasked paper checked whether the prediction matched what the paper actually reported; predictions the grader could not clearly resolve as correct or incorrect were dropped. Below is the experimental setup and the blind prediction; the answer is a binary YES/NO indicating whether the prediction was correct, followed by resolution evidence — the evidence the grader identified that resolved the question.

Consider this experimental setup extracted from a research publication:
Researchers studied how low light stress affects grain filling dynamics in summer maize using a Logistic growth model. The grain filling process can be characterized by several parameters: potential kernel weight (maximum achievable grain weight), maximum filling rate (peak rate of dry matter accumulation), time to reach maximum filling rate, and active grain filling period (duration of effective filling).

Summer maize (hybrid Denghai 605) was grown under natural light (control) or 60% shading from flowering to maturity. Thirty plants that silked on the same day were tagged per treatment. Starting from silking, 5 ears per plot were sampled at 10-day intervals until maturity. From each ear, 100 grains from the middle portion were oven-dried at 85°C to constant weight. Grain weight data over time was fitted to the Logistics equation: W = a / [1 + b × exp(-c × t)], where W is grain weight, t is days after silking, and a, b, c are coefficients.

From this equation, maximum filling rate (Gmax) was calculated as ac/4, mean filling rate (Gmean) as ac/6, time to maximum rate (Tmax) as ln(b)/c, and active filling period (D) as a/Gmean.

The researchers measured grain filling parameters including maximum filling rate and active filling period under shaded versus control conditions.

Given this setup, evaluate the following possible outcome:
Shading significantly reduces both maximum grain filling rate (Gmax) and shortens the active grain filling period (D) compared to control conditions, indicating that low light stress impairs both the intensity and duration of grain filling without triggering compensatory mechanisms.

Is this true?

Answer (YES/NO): YES